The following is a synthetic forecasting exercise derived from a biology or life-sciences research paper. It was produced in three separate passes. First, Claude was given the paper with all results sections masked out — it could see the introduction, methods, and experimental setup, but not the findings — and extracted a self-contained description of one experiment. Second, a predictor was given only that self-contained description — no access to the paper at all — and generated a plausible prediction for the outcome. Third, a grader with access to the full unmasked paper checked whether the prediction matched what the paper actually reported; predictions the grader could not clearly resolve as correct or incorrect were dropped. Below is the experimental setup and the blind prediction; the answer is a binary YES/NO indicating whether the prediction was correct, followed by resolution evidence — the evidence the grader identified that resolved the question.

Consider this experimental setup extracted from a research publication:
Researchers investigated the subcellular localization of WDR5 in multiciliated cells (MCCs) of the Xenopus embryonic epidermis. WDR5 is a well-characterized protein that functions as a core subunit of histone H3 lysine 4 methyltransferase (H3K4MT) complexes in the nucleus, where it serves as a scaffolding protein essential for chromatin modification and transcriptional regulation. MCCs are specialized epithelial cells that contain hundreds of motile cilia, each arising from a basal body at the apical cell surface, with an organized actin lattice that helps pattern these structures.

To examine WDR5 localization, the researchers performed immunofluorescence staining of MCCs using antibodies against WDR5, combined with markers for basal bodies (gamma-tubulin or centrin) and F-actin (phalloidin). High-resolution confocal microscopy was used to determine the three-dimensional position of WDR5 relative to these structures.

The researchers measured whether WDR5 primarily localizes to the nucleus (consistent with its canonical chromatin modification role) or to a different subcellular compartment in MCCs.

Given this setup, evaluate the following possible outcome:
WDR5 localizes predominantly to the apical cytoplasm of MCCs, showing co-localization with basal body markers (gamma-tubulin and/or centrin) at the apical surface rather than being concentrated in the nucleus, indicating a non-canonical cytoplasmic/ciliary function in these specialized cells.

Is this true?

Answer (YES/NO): NO